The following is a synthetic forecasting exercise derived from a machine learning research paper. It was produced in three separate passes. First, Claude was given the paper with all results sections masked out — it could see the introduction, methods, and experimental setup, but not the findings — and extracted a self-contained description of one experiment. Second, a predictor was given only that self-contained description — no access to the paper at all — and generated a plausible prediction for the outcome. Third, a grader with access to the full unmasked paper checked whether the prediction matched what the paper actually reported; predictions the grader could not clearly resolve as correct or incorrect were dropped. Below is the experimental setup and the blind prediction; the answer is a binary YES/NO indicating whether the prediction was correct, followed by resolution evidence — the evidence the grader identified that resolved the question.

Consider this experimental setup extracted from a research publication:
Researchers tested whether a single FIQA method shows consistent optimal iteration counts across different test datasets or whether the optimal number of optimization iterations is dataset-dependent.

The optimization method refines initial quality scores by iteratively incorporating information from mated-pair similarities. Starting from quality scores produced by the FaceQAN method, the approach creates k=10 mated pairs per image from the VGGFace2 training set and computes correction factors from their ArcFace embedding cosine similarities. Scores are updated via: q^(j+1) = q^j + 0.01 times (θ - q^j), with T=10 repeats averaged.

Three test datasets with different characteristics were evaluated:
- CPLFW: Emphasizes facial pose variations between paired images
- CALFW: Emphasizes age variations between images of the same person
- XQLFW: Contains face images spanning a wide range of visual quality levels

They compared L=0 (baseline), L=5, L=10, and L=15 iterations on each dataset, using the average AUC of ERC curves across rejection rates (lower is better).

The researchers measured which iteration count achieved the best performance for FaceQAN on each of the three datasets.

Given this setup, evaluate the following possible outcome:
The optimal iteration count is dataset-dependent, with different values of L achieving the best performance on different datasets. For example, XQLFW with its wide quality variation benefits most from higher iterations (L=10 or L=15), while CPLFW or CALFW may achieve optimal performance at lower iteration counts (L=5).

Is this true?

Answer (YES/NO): NO